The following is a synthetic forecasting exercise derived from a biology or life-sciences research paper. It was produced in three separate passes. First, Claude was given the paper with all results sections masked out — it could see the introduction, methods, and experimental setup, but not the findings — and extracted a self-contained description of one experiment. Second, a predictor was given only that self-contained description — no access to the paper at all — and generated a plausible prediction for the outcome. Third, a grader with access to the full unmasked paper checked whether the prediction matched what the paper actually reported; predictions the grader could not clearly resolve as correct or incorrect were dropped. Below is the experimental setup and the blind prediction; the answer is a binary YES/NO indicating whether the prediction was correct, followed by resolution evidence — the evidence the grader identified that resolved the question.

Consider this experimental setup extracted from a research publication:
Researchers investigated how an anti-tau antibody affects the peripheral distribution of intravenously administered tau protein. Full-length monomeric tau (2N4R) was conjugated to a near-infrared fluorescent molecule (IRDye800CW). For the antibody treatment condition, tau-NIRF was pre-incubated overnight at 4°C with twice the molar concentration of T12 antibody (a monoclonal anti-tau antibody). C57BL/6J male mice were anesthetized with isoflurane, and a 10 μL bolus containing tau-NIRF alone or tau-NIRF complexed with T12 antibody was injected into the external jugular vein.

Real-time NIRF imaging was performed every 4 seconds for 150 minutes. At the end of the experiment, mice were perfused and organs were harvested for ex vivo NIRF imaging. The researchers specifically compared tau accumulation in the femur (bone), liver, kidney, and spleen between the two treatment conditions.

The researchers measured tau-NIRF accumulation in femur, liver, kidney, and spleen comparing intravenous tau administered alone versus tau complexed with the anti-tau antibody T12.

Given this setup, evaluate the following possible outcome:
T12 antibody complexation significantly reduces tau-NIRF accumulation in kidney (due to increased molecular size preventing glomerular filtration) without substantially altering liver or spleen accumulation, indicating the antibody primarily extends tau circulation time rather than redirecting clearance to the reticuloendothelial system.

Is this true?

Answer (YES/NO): NO